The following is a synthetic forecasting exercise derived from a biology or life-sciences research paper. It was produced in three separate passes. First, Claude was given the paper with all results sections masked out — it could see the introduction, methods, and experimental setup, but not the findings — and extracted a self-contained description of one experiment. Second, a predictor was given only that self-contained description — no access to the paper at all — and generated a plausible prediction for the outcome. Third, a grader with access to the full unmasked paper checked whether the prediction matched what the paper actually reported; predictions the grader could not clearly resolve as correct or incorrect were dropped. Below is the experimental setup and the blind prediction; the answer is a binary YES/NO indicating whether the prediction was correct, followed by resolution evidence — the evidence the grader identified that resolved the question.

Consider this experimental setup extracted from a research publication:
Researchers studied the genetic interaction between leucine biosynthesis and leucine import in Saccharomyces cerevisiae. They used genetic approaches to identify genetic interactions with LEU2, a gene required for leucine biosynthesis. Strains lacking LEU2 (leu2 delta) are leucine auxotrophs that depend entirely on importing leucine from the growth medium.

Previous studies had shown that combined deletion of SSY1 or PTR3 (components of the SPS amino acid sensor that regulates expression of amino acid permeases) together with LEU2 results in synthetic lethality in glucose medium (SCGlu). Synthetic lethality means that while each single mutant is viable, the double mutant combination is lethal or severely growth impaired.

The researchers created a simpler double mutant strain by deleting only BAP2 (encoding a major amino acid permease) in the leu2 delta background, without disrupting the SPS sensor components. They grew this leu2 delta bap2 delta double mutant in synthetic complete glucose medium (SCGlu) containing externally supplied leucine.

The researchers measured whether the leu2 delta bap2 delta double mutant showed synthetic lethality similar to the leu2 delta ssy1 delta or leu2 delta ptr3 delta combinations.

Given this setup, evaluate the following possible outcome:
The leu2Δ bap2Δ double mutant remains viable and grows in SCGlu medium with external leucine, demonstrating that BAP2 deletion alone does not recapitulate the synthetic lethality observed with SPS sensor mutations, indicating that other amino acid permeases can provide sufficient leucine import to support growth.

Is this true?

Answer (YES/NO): NO